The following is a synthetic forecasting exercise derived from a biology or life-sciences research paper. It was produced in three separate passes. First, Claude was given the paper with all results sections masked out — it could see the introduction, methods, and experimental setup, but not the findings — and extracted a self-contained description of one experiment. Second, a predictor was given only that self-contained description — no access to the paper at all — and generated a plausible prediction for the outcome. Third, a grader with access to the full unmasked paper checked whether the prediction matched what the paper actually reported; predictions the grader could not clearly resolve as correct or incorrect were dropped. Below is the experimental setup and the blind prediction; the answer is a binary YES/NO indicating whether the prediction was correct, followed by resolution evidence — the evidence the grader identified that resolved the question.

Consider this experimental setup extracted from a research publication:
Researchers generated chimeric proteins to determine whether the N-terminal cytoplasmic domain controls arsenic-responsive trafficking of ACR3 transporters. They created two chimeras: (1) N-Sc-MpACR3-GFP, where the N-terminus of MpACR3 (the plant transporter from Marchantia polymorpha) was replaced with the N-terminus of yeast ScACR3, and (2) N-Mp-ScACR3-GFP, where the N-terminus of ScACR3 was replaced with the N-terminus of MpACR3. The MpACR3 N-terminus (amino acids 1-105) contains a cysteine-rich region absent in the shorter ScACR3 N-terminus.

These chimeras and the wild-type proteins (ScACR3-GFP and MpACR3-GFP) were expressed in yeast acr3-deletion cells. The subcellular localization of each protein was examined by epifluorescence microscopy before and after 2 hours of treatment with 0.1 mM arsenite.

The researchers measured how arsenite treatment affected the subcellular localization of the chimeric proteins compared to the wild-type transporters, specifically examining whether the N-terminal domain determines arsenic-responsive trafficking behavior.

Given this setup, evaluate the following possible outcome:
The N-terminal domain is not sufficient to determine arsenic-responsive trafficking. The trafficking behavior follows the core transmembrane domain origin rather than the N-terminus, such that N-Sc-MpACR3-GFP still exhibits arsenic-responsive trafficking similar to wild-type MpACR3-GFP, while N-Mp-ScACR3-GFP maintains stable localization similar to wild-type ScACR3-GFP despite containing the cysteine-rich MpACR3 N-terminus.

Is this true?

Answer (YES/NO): NO